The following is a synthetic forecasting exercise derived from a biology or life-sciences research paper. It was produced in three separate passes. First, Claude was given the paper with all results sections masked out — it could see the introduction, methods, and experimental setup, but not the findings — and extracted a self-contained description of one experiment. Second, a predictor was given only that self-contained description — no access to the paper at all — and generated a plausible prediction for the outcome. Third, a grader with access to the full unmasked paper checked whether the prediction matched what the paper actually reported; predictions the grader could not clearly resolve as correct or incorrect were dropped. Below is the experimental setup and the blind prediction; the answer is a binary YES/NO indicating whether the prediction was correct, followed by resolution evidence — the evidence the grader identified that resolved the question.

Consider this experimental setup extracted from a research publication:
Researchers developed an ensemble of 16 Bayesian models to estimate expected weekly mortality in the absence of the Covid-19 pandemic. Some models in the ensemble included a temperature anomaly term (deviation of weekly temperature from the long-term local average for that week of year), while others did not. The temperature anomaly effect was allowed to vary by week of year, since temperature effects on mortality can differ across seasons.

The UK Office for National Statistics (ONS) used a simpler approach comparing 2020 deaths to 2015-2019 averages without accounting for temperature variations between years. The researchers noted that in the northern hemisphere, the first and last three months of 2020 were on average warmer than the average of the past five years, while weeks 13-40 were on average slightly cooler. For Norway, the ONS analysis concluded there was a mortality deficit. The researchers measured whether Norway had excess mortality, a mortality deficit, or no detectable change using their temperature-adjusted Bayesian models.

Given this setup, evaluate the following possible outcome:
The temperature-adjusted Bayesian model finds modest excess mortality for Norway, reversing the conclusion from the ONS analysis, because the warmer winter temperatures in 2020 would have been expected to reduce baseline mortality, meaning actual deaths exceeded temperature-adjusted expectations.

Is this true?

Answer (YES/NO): NO